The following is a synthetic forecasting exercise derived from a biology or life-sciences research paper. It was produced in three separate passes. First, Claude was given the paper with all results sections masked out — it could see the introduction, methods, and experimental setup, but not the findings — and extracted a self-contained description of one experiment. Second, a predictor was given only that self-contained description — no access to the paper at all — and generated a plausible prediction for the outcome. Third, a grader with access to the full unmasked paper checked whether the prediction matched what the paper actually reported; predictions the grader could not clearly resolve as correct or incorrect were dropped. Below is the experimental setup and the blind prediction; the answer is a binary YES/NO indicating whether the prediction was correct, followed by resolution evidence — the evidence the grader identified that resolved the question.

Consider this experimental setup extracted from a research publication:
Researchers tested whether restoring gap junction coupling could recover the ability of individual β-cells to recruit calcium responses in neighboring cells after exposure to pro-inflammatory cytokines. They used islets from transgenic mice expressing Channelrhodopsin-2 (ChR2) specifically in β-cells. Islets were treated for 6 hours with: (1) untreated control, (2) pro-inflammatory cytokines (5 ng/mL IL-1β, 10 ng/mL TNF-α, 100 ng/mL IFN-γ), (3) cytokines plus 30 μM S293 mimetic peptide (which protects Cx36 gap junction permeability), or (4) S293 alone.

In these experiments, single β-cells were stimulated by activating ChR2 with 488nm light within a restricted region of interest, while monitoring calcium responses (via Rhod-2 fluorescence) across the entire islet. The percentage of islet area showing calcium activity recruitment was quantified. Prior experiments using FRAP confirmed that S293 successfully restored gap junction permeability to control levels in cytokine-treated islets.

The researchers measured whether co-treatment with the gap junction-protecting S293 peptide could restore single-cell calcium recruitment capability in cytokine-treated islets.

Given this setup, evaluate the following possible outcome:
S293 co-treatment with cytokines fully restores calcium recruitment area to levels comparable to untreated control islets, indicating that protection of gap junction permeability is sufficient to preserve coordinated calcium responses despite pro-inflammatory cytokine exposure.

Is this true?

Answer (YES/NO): NO